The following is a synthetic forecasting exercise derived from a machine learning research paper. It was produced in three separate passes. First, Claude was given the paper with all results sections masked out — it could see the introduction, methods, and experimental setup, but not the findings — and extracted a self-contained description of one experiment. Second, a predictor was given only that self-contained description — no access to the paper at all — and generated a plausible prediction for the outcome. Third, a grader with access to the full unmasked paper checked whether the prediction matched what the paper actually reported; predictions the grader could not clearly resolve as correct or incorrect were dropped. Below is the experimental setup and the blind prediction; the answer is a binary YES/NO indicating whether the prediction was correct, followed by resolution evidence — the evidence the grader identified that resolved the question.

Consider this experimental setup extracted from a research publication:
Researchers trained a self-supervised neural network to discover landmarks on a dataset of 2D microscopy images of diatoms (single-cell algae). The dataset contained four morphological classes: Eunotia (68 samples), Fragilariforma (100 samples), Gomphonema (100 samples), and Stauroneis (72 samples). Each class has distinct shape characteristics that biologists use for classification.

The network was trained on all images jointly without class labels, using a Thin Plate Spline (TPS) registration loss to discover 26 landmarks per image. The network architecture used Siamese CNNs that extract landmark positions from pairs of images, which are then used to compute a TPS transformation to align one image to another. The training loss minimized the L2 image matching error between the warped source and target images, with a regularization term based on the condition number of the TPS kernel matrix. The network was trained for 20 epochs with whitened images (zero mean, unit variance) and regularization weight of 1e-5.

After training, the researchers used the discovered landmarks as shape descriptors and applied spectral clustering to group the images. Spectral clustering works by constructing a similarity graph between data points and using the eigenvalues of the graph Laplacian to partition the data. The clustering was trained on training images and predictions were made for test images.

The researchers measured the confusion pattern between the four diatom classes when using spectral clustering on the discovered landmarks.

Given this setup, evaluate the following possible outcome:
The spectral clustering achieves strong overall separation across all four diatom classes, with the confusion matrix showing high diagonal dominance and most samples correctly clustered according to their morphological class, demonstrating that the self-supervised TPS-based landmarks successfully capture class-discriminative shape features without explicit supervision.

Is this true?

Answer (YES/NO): NO